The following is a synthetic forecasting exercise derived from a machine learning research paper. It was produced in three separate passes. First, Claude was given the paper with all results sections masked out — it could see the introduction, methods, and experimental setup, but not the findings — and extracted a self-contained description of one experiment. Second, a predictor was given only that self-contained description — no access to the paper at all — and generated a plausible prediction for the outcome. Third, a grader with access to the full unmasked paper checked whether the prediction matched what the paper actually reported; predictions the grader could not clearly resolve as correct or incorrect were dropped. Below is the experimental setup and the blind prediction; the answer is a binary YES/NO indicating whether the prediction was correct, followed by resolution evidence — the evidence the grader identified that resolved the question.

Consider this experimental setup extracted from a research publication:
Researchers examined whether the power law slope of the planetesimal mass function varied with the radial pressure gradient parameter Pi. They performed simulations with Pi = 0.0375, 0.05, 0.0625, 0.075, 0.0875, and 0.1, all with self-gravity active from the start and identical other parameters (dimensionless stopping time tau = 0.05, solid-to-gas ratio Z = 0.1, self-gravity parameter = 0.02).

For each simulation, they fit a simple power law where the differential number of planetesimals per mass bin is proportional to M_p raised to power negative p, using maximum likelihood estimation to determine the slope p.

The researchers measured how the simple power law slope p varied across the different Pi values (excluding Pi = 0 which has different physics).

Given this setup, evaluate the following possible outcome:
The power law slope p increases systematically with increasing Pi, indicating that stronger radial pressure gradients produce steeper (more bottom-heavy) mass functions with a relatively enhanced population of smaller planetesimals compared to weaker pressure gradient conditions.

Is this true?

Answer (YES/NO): NO